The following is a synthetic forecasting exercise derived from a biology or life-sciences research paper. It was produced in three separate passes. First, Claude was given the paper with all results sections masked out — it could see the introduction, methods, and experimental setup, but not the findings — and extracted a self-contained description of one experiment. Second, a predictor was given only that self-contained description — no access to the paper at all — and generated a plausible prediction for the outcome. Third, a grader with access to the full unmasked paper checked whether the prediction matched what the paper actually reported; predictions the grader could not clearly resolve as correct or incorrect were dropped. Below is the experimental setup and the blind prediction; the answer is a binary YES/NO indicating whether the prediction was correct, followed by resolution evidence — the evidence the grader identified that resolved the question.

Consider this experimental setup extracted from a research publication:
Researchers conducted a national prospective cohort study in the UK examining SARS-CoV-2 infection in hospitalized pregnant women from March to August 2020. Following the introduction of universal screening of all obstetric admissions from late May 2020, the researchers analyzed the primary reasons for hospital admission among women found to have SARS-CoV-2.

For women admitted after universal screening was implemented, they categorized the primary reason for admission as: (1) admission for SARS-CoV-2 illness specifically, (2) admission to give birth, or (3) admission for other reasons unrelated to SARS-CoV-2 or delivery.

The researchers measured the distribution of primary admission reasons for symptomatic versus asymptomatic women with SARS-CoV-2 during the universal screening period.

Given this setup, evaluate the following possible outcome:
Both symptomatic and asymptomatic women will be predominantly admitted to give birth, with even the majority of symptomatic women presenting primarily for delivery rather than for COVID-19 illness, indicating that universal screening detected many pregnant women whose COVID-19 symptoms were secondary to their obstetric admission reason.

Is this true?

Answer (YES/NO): NO